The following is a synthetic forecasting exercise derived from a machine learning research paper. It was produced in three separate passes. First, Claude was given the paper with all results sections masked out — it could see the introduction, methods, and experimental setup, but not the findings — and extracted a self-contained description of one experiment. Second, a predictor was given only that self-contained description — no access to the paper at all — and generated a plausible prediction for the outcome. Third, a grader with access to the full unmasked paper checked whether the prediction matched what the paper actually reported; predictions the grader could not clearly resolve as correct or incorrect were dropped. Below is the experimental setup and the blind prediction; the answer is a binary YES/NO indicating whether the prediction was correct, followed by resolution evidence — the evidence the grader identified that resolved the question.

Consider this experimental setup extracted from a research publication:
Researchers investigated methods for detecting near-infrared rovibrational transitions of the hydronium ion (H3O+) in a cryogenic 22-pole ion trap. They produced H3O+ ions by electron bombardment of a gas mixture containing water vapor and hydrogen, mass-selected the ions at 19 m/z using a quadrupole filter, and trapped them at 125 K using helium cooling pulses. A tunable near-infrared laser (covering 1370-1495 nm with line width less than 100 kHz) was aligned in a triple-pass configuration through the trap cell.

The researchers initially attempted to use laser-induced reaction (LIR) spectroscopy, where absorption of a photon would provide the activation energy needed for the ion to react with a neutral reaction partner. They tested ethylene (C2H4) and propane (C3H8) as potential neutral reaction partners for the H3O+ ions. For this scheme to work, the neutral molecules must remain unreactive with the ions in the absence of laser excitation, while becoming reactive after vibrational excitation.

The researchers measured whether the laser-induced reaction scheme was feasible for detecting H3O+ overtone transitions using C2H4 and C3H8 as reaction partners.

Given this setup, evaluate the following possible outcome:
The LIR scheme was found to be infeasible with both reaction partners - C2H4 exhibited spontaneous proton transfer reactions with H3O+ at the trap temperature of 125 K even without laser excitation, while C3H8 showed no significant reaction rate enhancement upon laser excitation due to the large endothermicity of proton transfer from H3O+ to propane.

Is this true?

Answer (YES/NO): NO